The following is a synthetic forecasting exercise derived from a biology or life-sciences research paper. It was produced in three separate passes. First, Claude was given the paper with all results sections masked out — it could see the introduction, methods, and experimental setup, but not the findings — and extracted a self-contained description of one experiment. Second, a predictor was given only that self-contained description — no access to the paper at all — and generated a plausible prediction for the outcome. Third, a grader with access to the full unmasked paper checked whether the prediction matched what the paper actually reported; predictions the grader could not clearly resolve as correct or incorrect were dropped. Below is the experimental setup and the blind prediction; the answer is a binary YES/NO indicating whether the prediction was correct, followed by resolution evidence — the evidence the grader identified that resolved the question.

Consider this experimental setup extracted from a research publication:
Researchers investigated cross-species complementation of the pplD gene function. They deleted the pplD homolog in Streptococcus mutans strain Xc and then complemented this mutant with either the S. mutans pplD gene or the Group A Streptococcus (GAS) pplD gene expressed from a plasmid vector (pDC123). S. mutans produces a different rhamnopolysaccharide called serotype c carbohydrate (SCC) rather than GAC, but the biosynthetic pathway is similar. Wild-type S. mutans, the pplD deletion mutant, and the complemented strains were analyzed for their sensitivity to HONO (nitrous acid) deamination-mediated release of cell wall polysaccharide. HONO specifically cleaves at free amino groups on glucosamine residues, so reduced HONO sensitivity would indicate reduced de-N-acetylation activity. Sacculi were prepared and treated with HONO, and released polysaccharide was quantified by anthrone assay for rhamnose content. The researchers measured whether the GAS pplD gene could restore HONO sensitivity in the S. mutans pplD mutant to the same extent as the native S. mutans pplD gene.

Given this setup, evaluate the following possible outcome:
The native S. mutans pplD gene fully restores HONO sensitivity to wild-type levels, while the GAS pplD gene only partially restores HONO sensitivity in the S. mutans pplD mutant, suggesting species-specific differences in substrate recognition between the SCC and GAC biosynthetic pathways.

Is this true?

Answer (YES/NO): NO